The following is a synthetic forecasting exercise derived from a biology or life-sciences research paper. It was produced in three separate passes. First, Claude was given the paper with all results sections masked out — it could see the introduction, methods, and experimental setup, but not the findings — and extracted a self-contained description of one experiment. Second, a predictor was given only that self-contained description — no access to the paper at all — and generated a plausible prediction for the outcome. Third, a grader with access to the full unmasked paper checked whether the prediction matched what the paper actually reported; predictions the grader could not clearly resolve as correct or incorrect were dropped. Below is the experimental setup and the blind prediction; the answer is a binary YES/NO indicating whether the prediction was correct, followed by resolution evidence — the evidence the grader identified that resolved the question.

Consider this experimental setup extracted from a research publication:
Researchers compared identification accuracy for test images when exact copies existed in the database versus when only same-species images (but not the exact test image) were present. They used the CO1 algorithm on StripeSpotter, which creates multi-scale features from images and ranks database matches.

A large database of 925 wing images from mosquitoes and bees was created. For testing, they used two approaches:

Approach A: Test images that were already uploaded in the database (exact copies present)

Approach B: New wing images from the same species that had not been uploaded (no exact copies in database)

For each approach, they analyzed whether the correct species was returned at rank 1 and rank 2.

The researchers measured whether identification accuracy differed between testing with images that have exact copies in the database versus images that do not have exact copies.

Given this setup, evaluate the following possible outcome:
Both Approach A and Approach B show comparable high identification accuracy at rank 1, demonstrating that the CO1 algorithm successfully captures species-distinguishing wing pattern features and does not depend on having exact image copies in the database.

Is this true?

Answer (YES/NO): YES